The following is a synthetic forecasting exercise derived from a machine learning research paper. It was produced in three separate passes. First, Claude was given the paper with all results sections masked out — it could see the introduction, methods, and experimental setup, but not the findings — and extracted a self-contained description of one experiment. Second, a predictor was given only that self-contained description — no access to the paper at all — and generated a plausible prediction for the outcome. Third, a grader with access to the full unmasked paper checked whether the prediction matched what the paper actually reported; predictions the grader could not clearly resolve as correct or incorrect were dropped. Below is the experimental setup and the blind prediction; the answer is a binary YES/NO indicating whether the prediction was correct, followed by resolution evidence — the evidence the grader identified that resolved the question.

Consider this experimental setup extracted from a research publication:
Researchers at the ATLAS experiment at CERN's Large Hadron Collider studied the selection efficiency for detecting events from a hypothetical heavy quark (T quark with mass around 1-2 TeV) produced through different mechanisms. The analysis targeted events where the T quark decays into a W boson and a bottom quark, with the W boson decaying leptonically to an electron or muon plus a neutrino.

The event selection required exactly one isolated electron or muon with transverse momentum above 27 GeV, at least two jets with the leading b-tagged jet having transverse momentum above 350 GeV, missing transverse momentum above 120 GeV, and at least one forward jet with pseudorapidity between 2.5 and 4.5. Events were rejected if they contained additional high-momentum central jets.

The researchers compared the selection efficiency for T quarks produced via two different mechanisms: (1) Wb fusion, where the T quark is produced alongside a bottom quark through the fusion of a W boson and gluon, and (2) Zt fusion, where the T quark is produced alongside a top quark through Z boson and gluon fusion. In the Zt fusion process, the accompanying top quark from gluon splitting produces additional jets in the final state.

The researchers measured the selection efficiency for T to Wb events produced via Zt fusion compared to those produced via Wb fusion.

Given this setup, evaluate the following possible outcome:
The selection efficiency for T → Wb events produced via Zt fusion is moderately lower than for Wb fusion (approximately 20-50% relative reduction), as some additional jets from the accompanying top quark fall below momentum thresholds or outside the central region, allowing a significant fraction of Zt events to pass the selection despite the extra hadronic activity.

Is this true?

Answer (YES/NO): NO